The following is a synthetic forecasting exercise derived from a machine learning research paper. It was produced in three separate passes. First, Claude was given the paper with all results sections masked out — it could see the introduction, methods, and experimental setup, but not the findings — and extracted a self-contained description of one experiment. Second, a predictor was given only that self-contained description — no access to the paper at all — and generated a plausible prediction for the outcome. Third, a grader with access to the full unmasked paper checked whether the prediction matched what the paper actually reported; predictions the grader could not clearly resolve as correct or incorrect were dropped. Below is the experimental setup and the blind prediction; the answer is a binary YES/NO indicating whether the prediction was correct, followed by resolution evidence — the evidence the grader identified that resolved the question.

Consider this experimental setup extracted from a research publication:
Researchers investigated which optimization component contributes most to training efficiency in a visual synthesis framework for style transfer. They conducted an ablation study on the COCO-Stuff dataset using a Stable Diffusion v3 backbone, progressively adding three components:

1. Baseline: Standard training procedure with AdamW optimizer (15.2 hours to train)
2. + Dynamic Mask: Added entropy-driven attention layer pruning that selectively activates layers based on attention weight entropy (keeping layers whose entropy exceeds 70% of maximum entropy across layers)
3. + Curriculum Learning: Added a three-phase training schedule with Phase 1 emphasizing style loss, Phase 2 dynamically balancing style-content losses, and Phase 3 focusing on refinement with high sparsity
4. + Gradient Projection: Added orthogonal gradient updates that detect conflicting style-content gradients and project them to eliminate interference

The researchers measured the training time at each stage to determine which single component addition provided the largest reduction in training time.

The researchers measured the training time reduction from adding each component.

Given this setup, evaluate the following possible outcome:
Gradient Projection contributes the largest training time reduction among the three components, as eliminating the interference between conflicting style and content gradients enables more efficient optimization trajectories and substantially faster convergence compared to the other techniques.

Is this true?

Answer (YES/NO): NO